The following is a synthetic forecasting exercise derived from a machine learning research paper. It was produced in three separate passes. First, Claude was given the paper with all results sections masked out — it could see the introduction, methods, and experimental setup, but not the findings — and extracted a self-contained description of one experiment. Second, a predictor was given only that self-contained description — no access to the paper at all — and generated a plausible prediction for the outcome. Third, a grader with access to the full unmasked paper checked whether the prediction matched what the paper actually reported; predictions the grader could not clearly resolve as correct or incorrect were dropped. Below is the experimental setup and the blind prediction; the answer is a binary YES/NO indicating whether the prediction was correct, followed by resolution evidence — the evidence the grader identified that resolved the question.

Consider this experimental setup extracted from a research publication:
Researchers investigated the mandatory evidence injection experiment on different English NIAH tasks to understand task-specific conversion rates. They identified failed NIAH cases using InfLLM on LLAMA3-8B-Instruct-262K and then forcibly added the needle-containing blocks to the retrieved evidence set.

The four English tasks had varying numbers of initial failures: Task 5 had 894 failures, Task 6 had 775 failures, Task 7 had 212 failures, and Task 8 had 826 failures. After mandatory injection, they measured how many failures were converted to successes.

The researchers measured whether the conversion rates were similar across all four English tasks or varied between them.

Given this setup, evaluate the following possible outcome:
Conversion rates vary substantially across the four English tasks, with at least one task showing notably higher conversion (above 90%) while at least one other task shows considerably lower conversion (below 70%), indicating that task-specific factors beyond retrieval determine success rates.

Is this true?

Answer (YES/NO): NO